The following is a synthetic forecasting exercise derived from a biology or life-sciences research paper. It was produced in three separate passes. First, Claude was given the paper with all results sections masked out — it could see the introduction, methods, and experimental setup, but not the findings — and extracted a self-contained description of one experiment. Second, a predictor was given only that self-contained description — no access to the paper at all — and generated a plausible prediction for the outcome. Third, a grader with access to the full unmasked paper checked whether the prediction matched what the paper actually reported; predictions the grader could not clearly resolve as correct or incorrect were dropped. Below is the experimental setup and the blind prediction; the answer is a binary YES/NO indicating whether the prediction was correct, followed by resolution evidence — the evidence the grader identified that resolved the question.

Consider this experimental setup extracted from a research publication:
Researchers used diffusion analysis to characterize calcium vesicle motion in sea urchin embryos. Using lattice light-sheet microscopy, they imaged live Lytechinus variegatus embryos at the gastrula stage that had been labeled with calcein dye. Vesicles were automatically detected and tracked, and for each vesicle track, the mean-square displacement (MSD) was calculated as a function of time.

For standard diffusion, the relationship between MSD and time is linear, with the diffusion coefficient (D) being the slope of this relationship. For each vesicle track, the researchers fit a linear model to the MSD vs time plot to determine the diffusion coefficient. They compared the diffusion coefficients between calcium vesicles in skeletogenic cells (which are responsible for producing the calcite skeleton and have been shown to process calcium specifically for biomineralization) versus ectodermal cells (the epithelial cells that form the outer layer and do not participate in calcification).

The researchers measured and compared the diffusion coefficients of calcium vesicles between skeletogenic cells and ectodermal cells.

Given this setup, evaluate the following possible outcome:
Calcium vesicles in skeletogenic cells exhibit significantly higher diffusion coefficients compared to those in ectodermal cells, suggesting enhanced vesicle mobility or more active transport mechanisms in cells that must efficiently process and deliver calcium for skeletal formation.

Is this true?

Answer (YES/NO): YES